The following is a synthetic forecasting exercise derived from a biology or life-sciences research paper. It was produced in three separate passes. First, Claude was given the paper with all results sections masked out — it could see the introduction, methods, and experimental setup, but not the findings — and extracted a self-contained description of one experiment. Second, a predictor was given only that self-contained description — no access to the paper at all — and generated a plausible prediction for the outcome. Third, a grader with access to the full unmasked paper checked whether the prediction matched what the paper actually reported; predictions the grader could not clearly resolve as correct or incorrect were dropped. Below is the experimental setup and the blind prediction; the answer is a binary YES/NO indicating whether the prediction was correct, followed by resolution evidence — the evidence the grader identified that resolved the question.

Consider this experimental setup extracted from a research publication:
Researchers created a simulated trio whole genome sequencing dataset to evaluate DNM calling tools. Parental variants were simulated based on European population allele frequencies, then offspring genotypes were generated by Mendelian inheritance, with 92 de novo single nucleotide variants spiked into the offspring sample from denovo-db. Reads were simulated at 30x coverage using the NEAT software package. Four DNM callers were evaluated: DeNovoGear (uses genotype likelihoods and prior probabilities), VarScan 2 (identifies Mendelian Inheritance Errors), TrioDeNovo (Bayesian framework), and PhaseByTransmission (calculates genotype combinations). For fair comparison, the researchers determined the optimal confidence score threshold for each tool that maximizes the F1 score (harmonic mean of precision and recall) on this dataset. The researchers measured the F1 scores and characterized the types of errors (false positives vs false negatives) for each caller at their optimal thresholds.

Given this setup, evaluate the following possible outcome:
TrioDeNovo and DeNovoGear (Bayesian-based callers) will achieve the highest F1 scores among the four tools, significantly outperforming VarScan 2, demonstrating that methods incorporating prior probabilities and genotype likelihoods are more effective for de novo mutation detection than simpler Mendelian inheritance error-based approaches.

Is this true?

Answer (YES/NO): YES